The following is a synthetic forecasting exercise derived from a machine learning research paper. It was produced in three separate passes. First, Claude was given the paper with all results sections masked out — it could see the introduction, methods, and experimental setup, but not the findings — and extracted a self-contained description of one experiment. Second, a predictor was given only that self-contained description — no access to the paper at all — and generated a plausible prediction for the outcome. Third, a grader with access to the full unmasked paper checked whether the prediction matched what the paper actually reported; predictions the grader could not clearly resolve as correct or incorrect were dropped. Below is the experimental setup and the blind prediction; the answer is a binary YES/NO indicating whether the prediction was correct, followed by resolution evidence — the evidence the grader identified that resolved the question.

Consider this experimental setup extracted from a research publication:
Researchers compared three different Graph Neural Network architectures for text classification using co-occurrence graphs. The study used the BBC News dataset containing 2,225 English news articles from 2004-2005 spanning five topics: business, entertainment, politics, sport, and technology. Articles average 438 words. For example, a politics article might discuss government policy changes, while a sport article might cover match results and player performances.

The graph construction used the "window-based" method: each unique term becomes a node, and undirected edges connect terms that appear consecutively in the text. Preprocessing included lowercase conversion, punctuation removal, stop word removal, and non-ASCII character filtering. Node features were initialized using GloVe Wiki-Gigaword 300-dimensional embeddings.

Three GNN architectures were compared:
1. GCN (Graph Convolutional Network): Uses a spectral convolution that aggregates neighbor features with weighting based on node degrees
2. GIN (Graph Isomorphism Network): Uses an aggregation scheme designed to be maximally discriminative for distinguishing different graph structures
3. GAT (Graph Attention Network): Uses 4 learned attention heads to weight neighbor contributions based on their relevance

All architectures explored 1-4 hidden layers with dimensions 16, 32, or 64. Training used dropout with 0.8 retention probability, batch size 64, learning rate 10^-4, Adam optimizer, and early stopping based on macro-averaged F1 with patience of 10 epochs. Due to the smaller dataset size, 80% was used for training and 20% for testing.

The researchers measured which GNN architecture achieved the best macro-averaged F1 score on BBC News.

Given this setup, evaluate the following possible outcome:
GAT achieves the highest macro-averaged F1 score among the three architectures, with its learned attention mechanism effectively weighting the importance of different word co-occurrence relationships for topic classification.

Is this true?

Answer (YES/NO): YES